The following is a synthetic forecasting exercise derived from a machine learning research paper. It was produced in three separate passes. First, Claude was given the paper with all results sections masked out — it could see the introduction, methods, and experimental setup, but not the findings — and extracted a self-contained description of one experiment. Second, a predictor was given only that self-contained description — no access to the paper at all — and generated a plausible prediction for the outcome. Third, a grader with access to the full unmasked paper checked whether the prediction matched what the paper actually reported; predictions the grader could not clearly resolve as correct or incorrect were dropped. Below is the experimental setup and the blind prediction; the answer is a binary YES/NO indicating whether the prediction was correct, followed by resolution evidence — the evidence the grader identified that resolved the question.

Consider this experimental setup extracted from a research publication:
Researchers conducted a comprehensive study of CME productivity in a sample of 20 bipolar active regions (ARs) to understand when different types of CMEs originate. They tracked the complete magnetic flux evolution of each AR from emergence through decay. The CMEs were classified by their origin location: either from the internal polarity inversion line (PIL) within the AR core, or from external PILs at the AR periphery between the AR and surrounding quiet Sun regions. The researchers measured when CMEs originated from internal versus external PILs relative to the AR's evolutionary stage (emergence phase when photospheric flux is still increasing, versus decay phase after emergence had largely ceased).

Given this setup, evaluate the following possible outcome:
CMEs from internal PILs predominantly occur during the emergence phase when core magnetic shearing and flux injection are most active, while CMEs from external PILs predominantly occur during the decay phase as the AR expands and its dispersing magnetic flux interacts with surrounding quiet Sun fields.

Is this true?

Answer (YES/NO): NO